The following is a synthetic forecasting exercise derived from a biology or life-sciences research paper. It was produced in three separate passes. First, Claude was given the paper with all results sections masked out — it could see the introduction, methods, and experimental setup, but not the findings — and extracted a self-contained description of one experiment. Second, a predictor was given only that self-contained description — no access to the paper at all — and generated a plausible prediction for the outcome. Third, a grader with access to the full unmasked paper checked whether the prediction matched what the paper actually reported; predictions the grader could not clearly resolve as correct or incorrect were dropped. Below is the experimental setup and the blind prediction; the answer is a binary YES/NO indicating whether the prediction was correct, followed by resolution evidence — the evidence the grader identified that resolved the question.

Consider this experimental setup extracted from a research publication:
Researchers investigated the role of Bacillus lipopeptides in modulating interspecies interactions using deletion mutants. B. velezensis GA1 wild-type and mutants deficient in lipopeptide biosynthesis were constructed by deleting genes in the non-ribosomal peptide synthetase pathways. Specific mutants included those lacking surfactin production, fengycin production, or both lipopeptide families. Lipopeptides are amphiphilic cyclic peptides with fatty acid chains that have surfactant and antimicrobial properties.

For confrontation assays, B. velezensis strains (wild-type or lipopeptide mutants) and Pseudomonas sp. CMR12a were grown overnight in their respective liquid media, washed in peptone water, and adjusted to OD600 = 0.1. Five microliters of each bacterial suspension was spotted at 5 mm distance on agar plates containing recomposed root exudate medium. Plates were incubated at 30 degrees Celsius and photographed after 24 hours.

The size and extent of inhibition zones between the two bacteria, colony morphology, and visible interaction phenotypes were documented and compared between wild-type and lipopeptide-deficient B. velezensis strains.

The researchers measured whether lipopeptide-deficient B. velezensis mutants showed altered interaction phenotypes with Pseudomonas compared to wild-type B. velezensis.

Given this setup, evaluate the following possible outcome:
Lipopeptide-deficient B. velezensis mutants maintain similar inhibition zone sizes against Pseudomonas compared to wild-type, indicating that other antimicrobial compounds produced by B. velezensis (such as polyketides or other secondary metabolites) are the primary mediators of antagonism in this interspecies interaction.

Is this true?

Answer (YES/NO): NO